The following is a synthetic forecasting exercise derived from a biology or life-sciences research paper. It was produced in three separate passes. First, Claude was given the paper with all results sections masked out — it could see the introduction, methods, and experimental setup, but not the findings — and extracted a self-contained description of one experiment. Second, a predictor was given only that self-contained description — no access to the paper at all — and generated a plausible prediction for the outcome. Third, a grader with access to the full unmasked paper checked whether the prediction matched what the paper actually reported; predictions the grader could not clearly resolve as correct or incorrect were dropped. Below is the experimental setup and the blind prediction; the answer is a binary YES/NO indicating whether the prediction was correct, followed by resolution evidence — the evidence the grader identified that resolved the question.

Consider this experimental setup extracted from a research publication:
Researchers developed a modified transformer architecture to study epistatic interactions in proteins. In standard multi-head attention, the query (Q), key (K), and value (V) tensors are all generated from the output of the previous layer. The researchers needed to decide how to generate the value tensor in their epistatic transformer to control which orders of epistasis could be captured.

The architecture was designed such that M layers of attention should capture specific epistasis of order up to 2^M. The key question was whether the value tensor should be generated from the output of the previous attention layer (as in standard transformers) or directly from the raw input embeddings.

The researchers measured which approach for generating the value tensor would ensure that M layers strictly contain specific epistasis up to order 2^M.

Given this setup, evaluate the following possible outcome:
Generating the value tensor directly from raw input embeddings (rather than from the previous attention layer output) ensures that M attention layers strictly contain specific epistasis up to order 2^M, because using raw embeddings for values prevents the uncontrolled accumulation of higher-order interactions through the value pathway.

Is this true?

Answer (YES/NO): YES